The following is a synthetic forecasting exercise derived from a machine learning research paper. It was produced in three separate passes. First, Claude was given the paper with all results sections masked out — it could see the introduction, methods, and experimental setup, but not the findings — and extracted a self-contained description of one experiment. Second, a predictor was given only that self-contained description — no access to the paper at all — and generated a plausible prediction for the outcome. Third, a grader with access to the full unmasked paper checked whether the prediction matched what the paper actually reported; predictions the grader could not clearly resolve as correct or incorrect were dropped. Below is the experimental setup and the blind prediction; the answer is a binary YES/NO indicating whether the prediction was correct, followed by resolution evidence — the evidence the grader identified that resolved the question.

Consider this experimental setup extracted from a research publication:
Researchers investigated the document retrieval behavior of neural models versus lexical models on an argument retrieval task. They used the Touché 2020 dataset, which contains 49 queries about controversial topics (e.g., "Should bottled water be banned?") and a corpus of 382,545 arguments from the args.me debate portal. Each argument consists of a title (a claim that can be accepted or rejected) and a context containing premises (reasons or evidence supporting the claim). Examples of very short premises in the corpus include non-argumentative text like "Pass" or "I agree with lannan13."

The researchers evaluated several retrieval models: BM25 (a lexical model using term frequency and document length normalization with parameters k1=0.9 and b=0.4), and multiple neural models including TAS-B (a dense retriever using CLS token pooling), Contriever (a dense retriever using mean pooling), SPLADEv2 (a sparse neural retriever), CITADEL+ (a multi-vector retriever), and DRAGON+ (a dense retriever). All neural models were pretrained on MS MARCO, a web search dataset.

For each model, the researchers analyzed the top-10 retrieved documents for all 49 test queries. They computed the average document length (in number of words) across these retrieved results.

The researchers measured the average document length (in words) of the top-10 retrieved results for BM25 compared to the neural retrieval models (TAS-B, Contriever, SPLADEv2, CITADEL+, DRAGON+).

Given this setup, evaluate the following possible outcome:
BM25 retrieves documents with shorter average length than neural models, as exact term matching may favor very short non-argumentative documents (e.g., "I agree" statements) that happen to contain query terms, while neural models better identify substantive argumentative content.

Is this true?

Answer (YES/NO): NO